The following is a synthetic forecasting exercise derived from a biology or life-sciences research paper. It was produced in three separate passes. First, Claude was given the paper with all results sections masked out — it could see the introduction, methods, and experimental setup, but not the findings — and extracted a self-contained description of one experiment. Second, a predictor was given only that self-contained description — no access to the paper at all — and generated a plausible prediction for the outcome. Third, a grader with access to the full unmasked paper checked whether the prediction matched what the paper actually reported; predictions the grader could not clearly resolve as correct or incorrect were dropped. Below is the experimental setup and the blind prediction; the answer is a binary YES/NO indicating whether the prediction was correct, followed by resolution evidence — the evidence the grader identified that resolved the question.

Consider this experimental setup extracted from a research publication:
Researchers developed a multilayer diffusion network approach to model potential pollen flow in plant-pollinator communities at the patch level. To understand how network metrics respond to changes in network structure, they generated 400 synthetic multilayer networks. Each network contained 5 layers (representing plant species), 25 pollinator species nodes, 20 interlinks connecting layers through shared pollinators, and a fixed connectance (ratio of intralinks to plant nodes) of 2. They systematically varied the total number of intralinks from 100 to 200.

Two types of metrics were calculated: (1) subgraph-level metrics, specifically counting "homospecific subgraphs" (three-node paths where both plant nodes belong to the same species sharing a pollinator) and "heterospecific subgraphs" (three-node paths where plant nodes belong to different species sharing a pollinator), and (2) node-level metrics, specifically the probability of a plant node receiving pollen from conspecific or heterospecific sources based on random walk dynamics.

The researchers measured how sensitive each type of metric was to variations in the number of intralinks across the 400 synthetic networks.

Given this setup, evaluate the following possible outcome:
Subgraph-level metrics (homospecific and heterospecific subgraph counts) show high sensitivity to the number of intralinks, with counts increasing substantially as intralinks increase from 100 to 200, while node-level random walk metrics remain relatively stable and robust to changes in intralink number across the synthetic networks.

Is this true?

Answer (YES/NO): YES